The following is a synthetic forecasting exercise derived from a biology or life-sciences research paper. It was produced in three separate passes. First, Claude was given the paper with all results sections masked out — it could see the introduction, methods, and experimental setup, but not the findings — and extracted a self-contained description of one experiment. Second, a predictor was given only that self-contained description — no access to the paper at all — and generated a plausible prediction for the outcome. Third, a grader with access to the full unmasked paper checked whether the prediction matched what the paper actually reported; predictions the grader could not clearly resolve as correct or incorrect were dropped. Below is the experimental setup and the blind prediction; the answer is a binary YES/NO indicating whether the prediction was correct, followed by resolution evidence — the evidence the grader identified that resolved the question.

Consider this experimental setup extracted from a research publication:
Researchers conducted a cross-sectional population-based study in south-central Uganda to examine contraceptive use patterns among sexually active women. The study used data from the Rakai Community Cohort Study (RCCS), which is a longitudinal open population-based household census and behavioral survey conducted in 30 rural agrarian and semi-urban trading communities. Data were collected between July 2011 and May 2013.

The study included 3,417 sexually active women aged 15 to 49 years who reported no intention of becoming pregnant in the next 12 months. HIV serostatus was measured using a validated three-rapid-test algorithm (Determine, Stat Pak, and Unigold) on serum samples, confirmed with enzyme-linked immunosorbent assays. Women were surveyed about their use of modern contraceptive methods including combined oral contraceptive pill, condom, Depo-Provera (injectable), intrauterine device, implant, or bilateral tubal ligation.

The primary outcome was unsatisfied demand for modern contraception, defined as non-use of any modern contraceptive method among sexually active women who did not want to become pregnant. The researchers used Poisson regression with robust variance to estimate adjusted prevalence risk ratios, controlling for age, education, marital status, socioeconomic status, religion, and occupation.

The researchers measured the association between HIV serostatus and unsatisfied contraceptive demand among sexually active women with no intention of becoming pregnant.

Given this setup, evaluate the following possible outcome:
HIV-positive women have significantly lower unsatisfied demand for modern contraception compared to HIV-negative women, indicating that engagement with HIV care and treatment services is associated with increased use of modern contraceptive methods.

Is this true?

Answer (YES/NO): YES